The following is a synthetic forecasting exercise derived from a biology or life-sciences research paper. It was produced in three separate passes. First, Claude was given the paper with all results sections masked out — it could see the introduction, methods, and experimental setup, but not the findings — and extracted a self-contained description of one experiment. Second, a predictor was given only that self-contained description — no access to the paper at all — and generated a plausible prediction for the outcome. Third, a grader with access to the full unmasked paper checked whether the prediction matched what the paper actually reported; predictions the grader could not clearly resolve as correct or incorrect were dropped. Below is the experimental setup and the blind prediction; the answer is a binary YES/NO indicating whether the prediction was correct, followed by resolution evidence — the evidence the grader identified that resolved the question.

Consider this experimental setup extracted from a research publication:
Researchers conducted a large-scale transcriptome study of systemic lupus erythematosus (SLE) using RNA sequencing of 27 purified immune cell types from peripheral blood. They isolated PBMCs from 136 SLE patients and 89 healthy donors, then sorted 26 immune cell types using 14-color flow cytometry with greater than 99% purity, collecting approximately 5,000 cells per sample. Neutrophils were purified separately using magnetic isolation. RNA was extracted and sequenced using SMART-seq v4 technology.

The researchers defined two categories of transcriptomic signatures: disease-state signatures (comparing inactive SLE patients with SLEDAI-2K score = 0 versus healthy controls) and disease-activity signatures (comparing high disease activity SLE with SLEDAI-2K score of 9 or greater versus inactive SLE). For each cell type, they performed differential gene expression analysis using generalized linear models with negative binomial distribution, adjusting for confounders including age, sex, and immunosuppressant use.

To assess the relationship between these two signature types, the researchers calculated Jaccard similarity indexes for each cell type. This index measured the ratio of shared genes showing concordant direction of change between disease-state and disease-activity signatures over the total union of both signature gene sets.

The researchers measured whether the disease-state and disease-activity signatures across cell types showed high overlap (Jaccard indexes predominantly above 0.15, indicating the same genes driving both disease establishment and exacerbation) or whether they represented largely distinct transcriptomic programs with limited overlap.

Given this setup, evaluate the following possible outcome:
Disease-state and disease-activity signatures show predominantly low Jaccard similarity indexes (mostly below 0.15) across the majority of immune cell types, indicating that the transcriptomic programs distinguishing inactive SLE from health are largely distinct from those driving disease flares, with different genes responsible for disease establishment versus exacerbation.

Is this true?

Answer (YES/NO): NO